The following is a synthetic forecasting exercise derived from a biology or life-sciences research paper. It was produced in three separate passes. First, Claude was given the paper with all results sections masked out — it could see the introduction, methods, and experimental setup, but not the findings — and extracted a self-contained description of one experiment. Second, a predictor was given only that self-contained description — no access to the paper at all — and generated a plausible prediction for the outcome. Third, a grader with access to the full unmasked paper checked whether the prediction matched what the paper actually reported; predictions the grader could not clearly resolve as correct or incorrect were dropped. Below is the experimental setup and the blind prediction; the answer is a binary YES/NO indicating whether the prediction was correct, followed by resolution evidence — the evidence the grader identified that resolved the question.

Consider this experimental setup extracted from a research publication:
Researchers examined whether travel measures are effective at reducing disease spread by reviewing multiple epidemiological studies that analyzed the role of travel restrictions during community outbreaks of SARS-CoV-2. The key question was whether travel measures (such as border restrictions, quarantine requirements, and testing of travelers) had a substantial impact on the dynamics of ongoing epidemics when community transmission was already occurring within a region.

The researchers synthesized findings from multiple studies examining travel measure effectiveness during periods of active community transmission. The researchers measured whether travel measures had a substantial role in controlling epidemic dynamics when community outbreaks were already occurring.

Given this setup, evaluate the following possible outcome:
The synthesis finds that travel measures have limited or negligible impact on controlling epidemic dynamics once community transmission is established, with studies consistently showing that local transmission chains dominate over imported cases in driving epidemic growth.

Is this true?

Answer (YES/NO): YES